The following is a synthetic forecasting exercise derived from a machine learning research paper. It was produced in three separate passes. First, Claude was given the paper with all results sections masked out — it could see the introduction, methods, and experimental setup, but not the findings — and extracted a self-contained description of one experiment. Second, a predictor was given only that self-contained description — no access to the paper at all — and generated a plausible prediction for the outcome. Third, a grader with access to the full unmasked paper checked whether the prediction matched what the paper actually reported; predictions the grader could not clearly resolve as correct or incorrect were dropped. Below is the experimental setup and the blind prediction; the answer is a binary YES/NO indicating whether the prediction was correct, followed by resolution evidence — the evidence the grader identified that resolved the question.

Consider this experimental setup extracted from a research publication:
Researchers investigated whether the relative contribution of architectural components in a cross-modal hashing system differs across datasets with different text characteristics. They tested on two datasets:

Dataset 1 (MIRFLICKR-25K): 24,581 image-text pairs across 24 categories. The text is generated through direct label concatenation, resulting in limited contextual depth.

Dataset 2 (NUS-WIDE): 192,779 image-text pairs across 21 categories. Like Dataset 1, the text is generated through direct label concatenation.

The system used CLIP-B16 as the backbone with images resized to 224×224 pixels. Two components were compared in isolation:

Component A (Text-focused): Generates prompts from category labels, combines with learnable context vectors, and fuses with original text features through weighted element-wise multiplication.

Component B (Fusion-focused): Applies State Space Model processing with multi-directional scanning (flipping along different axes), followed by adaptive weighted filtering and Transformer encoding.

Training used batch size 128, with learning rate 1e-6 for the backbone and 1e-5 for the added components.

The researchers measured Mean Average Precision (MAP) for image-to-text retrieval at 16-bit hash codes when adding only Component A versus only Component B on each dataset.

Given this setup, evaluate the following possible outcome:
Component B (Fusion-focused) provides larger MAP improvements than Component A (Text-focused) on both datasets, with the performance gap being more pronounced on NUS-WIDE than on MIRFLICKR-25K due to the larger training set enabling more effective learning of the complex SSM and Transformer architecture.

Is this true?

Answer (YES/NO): NO